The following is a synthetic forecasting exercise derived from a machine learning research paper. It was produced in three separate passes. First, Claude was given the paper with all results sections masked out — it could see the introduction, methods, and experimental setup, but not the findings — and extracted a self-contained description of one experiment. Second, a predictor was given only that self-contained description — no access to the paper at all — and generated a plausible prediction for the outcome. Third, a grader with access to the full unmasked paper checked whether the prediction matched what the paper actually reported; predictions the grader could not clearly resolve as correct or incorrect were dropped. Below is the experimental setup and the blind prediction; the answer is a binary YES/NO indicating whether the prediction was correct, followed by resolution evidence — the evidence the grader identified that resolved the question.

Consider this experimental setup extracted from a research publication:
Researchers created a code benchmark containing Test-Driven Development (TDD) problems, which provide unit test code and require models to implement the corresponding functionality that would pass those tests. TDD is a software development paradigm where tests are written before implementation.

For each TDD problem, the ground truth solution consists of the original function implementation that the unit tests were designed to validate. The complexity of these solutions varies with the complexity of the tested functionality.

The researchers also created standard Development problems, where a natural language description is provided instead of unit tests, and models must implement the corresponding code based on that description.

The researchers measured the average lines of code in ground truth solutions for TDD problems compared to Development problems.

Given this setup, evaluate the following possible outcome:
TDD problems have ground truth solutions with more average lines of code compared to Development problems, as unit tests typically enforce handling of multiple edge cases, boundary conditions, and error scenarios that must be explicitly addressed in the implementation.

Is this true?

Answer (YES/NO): NO